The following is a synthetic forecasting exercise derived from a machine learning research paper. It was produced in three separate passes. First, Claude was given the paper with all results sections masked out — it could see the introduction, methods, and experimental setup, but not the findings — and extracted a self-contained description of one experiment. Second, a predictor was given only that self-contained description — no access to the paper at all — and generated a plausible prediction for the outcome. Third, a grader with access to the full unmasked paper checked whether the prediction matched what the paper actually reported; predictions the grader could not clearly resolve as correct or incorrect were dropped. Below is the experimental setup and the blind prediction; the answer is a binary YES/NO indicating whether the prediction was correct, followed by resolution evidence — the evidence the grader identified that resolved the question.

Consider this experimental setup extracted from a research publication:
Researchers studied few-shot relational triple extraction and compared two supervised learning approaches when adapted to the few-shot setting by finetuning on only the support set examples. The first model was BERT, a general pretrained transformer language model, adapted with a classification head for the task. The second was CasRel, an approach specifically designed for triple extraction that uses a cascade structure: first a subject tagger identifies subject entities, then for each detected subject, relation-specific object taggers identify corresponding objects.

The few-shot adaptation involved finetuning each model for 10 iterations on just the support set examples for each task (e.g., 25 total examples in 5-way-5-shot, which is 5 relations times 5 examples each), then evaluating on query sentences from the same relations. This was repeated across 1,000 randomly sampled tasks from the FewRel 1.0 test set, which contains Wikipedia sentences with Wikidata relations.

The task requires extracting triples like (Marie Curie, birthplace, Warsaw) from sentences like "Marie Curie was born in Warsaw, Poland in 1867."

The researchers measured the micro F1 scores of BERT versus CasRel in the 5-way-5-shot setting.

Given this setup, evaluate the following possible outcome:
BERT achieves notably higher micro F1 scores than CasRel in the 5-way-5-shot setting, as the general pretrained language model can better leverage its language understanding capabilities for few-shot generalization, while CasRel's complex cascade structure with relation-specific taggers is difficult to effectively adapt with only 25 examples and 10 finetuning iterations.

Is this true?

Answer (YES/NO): YES